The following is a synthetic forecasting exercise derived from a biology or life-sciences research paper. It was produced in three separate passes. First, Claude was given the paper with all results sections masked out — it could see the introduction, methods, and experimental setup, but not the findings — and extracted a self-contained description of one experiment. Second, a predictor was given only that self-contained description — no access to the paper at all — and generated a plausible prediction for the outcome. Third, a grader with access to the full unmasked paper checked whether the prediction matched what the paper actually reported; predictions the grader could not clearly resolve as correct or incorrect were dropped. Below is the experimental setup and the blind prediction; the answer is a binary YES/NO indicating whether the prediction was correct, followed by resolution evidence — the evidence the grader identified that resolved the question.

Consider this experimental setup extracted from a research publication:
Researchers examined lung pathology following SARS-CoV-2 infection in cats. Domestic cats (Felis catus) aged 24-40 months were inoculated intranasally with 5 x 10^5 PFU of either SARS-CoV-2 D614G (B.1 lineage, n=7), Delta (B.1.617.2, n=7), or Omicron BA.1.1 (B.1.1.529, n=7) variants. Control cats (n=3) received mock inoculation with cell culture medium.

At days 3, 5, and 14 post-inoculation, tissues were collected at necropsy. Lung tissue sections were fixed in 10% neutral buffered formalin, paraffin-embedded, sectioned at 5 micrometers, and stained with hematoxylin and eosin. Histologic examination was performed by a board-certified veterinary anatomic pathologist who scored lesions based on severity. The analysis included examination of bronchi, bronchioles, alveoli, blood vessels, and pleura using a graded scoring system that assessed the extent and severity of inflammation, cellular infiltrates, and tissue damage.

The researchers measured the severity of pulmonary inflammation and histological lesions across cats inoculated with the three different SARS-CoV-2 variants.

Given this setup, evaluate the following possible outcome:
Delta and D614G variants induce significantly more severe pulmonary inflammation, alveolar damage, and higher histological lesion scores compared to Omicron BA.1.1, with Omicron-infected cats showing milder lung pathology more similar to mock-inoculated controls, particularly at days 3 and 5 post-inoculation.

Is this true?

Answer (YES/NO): YES